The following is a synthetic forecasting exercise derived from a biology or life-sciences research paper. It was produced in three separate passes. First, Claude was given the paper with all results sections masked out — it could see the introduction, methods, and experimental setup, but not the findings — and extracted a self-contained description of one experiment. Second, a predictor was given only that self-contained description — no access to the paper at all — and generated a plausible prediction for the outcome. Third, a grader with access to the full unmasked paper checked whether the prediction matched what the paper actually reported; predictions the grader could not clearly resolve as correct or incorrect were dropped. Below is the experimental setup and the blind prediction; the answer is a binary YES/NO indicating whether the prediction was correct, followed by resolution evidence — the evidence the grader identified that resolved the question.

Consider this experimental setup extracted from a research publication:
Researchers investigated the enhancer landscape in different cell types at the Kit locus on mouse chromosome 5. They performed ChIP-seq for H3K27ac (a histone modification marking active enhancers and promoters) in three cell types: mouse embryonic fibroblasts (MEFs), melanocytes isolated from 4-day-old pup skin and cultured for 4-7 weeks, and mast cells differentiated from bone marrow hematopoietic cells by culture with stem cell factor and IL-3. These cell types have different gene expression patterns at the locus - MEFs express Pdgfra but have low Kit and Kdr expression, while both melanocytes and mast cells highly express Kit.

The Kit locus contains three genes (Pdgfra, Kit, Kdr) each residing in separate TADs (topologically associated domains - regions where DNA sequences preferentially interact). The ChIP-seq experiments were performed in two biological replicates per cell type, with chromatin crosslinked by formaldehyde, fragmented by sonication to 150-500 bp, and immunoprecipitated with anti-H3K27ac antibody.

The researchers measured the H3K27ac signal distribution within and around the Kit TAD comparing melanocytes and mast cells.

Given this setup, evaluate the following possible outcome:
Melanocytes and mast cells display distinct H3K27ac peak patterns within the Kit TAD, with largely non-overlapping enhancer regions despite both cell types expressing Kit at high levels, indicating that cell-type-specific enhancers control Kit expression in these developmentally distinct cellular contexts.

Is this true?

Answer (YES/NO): YES